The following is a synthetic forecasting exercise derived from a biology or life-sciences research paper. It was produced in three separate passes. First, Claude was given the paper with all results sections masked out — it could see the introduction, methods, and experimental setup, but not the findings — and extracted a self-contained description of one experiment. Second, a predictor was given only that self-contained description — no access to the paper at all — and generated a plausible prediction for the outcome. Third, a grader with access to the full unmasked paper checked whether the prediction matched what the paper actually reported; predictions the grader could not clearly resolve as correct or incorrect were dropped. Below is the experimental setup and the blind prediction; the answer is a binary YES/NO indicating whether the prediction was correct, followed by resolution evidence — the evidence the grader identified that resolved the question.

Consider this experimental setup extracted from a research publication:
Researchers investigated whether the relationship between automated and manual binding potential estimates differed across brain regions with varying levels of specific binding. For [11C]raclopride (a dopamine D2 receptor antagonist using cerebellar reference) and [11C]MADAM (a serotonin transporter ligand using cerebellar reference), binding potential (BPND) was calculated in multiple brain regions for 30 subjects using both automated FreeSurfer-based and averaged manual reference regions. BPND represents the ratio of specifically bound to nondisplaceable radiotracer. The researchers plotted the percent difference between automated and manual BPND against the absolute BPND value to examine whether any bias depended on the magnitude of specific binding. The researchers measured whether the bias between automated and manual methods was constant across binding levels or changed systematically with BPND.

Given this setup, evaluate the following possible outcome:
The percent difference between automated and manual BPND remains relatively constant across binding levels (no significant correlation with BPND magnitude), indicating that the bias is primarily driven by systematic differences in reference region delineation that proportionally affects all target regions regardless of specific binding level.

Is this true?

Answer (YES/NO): NO